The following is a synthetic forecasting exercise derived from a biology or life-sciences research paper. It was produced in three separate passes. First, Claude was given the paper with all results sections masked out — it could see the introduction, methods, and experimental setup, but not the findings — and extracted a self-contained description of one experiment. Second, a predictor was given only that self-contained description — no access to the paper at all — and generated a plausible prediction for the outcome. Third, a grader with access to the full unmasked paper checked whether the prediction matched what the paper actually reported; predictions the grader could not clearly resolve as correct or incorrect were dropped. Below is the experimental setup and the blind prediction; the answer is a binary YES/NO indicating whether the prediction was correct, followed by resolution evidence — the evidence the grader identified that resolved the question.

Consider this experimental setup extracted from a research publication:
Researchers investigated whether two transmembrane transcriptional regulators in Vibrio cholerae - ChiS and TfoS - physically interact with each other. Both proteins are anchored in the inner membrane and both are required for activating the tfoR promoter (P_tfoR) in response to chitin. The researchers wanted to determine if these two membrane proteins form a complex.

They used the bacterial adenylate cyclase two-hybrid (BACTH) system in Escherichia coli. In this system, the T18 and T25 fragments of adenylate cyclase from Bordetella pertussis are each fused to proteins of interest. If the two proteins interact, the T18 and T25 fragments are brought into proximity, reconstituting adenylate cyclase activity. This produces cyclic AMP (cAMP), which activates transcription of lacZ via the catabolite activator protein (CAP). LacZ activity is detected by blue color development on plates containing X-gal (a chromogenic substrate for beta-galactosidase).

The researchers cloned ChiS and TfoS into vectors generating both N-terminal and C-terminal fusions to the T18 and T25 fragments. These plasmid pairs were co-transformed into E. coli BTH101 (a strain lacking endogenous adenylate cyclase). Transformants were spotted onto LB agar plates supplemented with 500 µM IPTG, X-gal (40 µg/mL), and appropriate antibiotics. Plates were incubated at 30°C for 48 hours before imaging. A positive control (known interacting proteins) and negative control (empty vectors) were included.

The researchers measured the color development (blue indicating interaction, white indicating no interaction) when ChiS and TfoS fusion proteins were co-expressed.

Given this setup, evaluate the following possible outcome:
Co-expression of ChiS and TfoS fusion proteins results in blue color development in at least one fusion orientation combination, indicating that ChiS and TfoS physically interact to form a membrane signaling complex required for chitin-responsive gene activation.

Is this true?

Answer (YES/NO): YES